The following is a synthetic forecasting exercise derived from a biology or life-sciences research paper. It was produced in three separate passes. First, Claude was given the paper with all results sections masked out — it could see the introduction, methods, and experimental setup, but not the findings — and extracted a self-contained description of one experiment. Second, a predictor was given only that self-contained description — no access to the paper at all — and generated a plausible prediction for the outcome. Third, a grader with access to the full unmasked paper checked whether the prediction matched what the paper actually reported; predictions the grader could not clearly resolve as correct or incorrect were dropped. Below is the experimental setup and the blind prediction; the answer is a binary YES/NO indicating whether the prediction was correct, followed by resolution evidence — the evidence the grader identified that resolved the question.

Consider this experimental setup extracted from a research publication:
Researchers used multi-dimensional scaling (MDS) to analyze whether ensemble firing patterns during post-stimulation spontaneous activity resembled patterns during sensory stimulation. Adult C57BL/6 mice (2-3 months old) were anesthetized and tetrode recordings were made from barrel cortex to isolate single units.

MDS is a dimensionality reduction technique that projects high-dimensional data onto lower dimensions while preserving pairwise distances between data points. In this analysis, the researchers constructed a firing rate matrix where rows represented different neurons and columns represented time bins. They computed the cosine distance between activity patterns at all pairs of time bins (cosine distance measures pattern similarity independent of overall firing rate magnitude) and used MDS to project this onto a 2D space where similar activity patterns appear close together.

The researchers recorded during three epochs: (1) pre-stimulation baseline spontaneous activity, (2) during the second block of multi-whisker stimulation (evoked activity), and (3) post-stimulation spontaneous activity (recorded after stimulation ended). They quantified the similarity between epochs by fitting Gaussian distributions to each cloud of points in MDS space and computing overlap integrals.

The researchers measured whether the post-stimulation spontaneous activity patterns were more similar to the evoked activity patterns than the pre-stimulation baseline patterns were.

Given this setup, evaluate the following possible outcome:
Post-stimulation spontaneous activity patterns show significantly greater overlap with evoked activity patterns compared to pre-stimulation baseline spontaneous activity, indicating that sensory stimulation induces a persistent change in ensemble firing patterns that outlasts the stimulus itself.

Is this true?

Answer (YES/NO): YES